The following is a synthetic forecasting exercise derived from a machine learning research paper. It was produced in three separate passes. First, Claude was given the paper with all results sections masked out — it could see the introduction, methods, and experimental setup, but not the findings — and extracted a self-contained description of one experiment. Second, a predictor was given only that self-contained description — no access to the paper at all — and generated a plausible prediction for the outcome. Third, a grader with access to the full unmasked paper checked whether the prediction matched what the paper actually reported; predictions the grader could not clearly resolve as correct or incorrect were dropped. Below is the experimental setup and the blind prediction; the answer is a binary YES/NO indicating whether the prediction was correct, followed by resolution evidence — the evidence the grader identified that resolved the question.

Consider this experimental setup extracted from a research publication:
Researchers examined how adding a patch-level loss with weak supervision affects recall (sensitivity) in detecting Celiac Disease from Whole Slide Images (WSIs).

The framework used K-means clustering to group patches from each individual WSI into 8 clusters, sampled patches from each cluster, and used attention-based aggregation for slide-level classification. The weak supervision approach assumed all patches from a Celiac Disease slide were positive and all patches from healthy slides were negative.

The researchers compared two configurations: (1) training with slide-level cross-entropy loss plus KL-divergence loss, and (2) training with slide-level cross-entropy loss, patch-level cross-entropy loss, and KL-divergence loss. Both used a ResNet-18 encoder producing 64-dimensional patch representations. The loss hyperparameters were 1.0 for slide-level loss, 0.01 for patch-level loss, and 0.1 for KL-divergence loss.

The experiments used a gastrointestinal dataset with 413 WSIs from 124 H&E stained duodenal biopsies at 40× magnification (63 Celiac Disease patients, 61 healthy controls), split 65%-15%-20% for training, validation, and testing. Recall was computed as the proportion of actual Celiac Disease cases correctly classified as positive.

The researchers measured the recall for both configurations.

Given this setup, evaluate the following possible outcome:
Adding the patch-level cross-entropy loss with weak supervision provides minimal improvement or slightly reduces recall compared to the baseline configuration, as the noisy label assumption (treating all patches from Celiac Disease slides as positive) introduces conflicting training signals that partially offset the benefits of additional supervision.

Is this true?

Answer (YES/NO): NO